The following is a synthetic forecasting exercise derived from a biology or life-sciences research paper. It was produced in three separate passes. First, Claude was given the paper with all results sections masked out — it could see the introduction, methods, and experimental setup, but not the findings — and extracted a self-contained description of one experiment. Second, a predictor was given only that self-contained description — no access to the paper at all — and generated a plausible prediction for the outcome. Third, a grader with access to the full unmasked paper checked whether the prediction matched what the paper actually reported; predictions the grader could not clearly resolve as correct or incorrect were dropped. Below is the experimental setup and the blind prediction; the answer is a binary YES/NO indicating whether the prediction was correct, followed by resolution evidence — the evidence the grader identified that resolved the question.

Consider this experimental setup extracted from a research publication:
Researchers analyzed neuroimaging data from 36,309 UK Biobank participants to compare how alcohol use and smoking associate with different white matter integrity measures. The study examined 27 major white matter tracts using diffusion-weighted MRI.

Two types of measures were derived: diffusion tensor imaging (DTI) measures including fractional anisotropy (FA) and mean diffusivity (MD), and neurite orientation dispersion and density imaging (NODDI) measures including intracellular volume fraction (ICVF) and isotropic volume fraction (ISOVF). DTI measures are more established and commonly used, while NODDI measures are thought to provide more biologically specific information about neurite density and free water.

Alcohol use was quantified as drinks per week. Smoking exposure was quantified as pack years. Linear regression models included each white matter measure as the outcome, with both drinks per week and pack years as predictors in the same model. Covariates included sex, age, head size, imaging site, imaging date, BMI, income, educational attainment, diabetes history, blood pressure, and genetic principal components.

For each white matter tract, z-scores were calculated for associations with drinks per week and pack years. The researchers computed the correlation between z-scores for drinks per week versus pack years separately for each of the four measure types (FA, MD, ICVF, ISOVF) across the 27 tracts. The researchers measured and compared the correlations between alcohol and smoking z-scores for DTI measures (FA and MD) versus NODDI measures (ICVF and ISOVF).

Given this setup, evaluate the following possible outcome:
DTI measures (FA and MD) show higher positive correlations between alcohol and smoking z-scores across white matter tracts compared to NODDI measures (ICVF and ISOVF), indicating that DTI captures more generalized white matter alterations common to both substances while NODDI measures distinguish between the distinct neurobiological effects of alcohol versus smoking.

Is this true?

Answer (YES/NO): NO